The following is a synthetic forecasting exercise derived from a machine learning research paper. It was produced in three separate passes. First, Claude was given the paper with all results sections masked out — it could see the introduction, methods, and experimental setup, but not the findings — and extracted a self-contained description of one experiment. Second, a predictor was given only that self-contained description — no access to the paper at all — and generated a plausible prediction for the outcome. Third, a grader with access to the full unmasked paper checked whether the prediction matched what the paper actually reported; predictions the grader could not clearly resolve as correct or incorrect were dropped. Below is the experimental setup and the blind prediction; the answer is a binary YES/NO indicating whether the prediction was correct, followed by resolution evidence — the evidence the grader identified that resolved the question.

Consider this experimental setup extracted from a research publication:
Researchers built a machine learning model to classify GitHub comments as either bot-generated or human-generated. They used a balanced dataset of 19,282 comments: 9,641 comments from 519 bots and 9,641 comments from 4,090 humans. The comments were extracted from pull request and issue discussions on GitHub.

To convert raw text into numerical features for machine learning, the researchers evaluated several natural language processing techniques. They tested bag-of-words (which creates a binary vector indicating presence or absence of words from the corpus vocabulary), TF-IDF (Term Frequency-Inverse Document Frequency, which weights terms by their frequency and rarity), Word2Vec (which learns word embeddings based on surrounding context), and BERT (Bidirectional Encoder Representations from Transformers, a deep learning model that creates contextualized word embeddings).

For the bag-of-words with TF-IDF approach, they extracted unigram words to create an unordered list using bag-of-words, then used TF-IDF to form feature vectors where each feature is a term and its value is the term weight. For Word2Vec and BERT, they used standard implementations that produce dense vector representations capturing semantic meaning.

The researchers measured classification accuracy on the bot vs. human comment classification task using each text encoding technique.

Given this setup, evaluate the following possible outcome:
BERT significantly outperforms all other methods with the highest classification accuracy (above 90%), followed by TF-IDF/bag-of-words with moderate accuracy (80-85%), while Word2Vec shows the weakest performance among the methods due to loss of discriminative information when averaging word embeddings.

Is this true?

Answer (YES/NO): NO